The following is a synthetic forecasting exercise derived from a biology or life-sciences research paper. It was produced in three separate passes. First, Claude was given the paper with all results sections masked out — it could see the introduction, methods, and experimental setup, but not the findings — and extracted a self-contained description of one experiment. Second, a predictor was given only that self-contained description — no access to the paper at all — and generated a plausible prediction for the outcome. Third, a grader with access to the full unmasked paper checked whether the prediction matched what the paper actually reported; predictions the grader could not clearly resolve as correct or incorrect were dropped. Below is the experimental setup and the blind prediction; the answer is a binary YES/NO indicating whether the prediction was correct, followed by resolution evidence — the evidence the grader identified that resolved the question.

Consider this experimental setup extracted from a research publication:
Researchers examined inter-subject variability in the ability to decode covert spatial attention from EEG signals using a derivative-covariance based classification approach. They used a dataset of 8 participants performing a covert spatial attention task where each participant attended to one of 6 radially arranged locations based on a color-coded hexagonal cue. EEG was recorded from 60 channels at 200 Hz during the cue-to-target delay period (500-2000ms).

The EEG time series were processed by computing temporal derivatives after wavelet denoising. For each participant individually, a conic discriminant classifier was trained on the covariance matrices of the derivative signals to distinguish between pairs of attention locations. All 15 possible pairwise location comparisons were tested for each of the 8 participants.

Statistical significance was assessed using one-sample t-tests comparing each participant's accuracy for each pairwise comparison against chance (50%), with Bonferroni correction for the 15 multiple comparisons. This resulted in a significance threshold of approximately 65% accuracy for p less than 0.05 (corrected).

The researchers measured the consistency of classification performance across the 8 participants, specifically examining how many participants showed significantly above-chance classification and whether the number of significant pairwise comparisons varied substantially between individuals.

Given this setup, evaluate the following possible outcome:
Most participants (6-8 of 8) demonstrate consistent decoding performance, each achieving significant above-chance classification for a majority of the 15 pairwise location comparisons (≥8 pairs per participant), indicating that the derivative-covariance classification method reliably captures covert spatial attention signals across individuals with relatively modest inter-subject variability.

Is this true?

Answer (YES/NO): NO